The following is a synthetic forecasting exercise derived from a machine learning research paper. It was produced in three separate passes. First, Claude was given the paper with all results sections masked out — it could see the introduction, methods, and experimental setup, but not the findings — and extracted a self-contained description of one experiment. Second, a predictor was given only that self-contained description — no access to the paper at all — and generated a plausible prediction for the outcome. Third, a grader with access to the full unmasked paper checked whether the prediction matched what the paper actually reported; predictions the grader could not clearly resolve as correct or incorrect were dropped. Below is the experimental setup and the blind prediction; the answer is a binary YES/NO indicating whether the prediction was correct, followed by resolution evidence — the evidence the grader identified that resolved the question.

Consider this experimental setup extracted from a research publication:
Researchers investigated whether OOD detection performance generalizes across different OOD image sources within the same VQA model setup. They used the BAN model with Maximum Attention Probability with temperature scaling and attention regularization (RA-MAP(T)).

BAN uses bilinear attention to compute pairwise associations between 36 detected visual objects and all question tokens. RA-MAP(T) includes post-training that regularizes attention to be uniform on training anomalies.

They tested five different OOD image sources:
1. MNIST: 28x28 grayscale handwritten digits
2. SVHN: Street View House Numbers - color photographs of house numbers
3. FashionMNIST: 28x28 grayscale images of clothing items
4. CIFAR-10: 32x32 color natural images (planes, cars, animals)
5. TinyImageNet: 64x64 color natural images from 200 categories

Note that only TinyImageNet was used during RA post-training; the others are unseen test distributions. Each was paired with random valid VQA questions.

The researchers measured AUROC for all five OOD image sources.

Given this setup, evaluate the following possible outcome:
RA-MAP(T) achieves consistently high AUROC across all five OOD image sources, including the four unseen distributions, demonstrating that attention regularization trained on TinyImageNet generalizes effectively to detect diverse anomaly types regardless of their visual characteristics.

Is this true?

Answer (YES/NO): YES